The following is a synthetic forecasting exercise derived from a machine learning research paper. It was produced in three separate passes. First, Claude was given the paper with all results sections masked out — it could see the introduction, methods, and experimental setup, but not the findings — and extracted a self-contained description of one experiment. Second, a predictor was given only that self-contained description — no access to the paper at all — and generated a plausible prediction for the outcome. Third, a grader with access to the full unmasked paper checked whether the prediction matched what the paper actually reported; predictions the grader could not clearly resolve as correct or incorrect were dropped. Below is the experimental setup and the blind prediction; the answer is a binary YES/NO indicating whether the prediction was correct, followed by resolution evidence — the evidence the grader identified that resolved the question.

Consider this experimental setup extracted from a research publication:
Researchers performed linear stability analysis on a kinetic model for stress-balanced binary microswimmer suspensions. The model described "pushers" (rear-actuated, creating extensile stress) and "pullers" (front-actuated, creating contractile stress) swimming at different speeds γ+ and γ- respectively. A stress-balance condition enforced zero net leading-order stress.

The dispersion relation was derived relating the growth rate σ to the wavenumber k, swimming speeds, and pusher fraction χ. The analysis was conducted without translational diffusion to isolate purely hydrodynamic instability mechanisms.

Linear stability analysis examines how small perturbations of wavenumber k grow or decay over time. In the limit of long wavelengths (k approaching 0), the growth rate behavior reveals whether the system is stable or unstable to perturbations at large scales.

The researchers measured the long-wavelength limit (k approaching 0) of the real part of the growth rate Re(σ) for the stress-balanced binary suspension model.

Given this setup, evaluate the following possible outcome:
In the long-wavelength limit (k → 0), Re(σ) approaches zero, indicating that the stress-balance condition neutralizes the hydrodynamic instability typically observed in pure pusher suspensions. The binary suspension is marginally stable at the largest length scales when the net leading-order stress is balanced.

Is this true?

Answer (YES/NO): YES